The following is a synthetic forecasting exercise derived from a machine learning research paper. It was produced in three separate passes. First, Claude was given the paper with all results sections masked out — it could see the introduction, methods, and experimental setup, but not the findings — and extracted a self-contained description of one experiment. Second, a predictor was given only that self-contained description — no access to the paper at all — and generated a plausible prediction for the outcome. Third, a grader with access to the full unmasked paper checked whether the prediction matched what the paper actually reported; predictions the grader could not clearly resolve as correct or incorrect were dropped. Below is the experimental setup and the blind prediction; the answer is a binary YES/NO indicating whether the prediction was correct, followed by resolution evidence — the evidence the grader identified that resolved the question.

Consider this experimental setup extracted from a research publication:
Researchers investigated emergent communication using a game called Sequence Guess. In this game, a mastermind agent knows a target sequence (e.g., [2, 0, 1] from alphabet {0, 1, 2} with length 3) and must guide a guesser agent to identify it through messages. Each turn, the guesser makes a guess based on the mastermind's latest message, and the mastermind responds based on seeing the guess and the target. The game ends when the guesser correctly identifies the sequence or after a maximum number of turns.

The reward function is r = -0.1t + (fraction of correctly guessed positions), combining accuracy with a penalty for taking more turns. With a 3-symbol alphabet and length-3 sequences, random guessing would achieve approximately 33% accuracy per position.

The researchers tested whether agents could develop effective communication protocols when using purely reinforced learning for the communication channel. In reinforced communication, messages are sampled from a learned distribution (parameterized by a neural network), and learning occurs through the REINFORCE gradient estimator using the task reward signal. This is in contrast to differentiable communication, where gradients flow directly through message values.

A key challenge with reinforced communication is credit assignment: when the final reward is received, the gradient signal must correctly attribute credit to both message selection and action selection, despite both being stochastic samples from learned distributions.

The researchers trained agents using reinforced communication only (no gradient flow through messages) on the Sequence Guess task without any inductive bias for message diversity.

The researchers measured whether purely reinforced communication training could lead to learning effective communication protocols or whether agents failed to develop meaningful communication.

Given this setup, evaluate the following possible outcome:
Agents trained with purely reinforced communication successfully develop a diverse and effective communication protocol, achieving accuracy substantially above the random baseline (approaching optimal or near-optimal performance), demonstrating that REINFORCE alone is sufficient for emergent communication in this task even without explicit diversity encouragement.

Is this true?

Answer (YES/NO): NO